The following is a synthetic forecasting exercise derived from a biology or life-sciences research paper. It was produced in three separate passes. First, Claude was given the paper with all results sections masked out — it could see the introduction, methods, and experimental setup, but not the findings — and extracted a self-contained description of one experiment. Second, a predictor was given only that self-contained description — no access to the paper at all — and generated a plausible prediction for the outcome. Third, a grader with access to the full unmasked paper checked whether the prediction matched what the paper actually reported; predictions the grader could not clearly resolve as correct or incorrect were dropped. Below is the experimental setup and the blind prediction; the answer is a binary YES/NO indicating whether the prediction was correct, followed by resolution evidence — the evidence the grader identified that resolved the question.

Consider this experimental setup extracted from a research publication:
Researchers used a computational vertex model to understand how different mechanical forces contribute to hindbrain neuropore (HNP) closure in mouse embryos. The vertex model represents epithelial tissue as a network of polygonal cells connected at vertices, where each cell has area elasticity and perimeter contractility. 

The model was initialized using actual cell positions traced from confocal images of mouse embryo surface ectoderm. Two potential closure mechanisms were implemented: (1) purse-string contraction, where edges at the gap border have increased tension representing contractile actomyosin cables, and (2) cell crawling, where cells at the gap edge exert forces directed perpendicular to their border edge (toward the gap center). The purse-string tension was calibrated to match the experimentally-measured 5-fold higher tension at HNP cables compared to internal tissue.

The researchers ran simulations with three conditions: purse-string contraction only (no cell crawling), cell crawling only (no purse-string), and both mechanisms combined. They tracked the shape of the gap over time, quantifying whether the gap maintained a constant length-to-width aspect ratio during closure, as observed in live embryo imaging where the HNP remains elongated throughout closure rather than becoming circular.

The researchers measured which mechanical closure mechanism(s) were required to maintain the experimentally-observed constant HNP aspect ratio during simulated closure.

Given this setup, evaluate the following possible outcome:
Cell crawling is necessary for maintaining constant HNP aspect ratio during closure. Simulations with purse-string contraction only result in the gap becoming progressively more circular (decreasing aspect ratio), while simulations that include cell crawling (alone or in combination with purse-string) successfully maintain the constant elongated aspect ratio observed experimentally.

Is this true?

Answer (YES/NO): NO